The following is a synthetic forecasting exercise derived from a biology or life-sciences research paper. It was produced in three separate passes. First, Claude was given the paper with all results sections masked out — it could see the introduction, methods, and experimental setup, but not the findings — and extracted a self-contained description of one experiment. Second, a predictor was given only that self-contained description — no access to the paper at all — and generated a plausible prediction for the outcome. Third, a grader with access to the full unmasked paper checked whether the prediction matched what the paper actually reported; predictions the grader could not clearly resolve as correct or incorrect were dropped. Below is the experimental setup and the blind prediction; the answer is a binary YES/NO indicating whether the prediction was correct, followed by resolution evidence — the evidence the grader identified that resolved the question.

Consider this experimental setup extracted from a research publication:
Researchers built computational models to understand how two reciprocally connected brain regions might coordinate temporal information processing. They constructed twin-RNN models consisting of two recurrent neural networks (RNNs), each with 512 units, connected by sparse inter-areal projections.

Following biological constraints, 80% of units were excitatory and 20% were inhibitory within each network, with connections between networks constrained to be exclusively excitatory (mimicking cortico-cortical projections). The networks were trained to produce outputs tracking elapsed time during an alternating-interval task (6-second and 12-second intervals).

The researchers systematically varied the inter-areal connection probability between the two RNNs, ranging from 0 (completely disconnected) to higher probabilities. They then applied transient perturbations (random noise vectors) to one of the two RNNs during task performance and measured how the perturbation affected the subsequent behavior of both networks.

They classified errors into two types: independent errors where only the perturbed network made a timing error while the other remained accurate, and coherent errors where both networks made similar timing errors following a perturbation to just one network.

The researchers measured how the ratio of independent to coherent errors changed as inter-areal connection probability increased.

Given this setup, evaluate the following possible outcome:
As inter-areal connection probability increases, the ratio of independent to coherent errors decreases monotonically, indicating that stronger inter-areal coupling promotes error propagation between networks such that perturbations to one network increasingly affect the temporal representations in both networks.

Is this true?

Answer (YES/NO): YES